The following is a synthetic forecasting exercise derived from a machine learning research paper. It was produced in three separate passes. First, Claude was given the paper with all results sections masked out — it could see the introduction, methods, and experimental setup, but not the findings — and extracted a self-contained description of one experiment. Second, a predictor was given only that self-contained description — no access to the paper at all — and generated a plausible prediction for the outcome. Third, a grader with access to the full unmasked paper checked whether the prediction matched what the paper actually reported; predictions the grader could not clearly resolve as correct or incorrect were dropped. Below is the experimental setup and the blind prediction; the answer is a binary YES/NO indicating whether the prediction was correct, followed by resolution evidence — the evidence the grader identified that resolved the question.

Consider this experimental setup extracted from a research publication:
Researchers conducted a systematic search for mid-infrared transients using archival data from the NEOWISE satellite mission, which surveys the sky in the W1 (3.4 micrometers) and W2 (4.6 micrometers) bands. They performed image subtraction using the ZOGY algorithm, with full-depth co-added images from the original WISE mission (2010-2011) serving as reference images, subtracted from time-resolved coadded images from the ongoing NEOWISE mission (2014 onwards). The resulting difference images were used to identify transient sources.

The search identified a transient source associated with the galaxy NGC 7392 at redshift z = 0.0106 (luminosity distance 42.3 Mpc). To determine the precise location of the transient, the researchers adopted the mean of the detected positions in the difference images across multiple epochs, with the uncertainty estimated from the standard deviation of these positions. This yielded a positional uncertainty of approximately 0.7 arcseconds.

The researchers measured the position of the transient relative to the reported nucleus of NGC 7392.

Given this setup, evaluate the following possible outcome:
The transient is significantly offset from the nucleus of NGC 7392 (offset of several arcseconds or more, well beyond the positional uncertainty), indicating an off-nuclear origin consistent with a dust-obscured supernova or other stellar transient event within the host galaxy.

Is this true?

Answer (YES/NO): NO